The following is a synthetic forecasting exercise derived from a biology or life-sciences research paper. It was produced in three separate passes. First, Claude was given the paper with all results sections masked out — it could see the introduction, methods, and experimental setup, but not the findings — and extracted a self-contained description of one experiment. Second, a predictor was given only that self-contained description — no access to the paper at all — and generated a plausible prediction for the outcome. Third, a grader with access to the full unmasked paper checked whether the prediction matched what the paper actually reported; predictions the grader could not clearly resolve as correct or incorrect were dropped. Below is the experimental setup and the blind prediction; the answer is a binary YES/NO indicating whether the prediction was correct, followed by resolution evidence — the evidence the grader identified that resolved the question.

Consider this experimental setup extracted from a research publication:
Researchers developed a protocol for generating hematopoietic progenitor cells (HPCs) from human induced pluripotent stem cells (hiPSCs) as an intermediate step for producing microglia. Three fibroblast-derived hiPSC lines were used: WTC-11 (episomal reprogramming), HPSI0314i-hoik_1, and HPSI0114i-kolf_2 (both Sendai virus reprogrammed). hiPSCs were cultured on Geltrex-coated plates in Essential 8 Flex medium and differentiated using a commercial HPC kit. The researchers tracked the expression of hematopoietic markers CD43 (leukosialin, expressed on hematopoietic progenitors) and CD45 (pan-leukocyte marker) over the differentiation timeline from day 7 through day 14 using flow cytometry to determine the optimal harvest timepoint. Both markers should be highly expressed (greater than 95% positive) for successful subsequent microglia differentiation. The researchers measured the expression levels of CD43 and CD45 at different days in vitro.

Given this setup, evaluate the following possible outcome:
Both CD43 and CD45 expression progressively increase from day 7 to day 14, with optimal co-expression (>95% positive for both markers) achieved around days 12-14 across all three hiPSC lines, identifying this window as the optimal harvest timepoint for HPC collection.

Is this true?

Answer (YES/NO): NO